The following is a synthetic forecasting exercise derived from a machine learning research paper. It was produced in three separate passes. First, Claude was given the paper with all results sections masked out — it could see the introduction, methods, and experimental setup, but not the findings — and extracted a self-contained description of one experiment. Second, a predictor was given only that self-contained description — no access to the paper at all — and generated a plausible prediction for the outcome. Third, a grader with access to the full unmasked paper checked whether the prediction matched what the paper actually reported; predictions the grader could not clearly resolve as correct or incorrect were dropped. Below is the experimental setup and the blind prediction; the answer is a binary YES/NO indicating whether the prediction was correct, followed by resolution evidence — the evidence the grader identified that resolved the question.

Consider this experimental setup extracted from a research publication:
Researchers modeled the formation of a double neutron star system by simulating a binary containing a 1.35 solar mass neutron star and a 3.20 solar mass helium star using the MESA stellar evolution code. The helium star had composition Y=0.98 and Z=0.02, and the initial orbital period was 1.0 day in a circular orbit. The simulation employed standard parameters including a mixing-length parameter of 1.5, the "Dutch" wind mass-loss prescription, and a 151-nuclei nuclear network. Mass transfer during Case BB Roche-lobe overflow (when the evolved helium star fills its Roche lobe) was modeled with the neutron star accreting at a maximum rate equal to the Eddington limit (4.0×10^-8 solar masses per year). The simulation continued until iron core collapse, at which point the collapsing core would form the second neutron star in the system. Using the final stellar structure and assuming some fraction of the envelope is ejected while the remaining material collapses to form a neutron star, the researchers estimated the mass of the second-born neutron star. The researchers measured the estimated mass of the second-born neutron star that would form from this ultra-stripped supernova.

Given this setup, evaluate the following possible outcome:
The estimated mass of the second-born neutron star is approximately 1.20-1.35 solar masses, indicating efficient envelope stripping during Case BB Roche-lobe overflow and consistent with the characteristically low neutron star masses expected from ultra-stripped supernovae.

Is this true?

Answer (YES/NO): NO